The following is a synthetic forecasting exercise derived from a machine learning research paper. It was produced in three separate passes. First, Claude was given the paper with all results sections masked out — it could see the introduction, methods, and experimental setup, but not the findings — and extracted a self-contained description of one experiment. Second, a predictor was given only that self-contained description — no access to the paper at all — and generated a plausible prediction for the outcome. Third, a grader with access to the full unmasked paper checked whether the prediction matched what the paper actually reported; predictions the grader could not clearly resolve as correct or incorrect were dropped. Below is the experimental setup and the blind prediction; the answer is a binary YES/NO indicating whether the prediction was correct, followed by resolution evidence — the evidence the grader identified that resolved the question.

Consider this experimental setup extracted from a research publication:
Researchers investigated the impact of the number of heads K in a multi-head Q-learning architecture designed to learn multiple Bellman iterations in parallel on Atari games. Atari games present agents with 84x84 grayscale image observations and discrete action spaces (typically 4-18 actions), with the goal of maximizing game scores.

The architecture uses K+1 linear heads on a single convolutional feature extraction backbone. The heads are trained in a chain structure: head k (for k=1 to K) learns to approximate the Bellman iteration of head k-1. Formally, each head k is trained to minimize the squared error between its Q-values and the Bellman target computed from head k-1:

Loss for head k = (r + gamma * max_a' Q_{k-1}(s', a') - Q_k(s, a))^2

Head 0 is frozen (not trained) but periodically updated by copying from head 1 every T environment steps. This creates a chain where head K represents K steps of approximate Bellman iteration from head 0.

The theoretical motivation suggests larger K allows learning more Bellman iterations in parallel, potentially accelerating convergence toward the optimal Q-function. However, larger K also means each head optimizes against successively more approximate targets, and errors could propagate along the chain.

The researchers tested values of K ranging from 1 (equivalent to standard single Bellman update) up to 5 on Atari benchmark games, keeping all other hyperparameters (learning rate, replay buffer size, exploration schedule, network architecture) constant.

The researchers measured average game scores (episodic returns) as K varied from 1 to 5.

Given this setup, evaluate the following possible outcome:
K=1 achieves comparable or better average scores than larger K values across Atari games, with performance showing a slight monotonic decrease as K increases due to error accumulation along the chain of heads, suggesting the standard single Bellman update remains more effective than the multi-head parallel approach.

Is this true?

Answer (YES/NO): NO